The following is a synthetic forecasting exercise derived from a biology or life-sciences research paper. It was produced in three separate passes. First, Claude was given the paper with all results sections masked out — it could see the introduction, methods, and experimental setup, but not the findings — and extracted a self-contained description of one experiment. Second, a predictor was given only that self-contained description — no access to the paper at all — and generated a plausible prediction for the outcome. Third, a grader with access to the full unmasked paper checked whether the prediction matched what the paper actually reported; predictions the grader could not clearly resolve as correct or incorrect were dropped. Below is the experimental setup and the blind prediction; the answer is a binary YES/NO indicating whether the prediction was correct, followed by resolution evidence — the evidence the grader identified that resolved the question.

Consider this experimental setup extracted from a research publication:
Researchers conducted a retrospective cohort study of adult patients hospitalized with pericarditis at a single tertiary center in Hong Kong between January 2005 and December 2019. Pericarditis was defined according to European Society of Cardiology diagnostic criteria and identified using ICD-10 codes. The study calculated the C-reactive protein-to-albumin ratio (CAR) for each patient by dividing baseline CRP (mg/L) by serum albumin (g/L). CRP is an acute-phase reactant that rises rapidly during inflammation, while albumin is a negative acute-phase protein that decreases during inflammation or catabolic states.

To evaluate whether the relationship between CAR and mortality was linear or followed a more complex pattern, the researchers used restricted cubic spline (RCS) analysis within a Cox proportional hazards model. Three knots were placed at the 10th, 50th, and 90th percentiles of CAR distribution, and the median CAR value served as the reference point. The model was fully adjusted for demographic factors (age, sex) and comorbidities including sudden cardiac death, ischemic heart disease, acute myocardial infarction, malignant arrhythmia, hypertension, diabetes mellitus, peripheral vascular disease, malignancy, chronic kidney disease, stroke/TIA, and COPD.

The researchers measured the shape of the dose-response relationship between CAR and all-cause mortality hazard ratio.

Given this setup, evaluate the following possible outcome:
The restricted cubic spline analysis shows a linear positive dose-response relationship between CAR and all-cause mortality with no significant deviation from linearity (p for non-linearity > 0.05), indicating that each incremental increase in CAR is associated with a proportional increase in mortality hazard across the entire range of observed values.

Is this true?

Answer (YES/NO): NO